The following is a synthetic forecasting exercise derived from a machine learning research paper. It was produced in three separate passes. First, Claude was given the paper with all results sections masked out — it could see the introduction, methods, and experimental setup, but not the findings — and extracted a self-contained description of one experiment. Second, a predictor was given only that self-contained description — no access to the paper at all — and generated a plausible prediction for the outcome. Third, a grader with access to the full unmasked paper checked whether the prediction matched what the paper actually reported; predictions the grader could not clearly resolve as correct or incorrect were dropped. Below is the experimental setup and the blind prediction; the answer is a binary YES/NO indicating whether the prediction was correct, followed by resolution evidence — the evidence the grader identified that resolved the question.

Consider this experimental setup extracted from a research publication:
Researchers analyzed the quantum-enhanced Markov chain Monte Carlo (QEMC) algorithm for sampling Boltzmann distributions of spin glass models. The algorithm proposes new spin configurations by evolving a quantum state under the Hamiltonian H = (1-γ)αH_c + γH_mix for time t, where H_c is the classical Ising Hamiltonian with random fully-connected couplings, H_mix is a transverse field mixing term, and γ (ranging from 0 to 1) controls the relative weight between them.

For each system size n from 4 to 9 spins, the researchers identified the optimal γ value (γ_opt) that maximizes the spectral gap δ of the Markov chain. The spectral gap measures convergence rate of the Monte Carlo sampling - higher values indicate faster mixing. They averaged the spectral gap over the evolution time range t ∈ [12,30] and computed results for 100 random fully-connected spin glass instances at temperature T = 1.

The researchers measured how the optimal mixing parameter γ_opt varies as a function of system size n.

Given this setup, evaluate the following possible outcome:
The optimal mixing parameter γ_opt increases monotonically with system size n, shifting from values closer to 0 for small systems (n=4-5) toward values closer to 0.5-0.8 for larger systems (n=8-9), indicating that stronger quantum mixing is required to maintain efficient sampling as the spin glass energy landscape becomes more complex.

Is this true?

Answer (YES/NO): NO